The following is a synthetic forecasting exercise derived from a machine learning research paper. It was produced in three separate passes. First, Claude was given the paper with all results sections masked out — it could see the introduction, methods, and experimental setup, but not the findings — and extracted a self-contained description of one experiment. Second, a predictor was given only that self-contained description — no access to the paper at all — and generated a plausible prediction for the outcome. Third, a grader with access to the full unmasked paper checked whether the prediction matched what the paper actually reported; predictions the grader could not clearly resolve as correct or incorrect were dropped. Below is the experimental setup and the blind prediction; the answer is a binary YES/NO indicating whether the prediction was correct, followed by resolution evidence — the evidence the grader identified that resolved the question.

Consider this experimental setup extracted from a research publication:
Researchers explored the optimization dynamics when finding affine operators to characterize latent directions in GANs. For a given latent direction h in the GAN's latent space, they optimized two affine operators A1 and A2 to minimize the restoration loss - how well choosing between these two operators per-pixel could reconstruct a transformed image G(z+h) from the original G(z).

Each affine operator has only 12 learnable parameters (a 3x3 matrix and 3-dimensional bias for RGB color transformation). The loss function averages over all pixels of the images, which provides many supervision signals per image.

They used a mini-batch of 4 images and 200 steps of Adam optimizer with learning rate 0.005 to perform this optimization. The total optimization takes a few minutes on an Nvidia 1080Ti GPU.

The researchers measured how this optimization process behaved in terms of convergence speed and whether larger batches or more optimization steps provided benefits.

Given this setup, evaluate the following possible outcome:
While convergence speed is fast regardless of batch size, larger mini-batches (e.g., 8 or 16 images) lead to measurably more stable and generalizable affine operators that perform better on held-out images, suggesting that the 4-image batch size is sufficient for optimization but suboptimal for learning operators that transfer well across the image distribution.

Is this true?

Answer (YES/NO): NO